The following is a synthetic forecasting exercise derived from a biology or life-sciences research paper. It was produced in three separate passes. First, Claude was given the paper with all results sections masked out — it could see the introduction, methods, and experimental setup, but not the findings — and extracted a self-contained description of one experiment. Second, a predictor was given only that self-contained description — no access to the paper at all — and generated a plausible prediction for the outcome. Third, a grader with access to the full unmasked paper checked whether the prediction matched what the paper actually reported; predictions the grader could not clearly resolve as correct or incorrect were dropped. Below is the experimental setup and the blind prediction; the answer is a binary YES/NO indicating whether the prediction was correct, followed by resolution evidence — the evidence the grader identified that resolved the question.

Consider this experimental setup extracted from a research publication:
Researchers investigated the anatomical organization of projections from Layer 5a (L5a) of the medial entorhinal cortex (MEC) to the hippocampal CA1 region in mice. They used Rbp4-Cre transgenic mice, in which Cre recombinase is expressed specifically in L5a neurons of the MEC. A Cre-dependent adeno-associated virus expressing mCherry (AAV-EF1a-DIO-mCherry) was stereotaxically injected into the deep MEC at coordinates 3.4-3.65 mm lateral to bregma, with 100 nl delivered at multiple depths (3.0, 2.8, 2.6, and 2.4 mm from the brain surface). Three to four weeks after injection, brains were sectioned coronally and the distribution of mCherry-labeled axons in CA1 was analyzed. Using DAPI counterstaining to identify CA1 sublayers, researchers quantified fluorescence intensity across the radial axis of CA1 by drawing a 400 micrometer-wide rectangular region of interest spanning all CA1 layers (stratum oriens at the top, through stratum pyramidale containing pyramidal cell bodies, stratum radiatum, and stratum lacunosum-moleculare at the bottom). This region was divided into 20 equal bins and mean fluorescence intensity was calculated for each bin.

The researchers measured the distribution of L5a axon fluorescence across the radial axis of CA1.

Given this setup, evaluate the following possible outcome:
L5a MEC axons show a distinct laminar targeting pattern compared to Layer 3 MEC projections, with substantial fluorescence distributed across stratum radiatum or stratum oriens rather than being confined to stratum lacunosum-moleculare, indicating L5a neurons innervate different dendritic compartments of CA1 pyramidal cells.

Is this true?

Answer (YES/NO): NO